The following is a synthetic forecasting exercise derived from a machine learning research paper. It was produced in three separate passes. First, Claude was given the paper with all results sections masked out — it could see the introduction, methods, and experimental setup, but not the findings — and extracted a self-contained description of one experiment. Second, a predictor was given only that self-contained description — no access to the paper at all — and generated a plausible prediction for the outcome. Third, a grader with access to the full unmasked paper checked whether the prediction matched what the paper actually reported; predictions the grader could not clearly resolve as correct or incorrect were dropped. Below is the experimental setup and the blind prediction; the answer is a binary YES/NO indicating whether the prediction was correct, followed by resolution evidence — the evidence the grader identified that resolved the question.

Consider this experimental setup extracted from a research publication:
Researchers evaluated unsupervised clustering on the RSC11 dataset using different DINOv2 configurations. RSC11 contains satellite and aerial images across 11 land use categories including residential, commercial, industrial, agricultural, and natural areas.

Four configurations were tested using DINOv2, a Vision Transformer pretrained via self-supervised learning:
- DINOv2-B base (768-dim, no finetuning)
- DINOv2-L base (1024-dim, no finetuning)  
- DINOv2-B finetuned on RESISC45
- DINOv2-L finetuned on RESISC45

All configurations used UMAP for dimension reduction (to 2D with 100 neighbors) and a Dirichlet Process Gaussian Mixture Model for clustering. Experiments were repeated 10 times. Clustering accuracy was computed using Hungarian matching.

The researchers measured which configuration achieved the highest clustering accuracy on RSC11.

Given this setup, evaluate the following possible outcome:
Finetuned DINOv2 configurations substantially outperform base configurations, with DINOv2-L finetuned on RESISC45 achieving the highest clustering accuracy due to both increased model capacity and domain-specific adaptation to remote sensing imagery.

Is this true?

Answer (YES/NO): NO